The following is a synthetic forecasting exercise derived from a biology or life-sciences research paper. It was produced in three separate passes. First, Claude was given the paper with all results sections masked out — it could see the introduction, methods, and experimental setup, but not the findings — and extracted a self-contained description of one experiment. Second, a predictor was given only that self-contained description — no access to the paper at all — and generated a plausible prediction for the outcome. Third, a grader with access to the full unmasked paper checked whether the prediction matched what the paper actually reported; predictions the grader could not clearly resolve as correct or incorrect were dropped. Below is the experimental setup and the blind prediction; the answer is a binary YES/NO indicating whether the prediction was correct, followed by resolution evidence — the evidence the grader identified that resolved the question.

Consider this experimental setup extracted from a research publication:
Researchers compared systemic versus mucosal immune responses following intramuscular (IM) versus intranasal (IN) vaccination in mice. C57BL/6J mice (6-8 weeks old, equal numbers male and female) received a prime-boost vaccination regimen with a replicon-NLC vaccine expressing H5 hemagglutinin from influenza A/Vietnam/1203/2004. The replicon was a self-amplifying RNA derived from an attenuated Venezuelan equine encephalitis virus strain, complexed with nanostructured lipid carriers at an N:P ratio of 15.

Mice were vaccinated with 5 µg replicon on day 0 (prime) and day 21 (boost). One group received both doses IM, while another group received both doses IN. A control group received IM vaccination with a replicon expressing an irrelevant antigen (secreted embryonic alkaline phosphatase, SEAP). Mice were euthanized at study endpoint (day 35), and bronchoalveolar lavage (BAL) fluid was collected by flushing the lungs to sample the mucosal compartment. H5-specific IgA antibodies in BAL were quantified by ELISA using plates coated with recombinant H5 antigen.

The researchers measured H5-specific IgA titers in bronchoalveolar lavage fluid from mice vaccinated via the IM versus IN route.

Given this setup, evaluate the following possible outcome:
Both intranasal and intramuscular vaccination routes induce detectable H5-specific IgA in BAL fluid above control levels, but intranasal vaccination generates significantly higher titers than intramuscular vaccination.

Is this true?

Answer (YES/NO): NO